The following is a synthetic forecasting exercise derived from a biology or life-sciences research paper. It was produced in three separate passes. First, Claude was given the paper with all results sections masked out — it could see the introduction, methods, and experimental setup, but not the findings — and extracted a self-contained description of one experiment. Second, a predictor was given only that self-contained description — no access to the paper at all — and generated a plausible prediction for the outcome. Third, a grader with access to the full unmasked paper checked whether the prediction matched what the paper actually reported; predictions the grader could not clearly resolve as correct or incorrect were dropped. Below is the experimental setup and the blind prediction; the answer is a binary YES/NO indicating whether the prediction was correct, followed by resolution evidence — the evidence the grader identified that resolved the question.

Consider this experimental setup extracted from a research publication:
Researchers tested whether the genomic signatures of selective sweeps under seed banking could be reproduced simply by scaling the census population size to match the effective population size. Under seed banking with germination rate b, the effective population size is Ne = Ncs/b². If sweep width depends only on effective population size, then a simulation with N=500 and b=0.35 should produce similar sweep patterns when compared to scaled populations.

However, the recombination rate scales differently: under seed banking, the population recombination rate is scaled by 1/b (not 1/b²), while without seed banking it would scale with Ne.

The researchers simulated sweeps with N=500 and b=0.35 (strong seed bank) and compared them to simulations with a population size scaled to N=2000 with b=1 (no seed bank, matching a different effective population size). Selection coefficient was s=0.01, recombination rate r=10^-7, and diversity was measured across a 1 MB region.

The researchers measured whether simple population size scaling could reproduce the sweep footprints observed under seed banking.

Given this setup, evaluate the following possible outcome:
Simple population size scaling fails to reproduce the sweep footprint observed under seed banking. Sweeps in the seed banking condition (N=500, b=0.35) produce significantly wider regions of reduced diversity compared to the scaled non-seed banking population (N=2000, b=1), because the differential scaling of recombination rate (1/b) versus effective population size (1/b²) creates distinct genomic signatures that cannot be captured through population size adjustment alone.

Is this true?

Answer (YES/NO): YES